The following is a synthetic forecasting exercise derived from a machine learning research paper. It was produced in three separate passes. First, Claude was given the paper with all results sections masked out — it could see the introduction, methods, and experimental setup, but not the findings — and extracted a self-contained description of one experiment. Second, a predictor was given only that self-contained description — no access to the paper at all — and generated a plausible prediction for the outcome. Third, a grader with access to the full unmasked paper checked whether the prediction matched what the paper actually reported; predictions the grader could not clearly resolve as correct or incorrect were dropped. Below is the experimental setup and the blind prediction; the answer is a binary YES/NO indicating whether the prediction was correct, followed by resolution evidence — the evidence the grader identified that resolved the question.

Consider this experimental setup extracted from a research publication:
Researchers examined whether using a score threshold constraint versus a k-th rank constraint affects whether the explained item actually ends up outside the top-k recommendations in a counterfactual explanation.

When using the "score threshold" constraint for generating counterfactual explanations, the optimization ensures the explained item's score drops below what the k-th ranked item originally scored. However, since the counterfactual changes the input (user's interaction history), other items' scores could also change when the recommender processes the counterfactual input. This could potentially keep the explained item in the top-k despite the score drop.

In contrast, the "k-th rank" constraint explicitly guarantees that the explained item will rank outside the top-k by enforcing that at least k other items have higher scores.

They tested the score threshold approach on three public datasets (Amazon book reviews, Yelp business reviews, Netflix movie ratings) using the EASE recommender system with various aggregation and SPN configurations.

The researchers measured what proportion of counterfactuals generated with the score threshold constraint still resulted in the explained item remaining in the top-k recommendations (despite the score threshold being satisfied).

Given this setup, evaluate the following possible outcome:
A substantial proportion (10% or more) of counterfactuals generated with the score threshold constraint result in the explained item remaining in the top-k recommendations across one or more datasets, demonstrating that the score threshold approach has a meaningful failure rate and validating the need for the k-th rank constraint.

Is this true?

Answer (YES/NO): YES